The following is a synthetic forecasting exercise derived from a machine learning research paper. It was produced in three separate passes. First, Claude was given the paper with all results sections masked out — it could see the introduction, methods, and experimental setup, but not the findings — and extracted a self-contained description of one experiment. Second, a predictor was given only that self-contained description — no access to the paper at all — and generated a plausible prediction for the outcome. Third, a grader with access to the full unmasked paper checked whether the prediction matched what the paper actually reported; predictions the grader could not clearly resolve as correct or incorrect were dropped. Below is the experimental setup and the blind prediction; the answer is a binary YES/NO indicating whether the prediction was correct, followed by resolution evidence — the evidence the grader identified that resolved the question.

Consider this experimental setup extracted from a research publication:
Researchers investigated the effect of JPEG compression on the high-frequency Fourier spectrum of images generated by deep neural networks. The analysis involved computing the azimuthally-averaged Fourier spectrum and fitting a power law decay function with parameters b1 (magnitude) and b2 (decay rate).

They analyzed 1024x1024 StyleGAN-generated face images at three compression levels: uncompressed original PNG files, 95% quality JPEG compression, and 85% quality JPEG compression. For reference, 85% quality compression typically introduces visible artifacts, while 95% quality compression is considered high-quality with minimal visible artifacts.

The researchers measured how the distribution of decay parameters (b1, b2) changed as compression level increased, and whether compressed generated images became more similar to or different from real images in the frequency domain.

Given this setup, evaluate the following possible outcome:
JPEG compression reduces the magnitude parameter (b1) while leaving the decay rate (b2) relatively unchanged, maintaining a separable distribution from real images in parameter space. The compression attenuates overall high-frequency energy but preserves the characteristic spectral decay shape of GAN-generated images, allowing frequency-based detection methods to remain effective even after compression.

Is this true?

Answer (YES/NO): NO